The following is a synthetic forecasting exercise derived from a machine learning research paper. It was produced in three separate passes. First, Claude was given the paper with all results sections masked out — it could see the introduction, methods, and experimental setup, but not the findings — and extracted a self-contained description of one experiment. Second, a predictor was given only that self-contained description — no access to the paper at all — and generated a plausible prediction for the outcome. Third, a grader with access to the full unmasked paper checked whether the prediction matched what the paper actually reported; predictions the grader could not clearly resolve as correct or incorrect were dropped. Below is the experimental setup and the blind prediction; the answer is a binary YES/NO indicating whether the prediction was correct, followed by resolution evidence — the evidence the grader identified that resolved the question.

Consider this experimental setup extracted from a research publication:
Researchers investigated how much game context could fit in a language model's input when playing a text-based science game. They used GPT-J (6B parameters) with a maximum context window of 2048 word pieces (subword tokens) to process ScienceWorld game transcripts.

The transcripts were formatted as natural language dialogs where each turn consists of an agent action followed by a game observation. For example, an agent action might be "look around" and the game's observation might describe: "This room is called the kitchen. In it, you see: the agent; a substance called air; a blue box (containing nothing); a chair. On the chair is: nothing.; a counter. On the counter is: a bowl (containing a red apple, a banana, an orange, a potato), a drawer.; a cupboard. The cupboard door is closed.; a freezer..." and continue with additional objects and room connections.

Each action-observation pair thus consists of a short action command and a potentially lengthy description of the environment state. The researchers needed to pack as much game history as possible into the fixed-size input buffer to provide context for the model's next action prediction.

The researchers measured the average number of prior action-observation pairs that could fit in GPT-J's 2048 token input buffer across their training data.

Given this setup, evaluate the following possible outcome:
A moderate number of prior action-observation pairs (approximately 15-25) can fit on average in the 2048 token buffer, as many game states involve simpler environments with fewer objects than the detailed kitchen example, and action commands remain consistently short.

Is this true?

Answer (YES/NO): NO